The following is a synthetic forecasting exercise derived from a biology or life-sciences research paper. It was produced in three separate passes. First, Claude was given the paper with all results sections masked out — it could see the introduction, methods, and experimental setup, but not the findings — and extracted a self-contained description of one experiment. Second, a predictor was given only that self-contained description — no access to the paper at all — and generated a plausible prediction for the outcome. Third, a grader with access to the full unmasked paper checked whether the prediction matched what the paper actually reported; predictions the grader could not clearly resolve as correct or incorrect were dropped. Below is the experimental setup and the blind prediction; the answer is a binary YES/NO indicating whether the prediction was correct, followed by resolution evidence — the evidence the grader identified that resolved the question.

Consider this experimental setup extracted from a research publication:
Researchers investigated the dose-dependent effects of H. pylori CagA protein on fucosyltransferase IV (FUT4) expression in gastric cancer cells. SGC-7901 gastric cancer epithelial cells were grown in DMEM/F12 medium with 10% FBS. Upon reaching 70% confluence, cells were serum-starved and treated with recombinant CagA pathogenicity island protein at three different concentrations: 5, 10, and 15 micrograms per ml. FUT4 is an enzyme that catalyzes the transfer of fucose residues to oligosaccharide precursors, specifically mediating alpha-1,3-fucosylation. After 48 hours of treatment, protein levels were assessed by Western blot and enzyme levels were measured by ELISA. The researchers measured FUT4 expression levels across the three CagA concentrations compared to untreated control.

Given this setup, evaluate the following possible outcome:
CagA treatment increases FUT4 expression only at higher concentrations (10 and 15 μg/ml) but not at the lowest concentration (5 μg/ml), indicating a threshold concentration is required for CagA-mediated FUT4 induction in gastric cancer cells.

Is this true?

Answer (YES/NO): NO